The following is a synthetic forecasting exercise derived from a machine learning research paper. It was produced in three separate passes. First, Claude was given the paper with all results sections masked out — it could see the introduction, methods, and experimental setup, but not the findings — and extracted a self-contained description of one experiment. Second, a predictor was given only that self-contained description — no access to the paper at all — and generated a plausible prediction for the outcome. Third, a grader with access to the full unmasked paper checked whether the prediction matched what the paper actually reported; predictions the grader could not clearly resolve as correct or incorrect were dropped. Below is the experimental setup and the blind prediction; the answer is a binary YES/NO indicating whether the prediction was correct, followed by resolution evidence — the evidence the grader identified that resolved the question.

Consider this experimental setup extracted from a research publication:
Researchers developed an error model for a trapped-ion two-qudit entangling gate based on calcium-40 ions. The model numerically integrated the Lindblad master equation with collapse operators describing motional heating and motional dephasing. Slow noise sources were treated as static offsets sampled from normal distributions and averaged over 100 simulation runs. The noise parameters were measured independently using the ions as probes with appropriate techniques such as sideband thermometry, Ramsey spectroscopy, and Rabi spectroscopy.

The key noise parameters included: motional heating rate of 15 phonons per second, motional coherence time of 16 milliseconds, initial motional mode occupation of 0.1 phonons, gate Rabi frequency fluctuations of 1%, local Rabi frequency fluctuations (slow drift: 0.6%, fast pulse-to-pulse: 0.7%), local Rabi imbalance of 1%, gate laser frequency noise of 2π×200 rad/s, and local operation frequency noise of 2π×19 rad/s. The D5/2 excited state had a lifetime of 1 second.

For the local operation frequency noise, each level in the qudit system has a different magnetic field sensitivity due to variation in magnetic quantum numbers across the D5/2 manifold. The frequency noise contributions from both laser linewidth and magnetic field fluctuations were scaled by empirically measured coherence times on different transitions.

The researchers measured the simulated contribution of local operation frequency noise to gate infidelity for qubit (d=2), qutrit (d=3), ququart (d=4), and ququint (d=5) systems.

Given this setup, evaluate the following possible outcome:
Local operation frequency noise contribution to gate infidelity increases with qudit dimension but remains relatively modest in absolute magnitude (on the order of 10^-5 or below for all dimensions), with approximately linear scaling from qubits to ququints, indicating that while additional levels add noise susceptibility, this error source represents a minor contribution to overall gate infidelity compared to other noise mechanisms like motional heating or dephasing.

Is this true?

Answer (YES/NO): NO